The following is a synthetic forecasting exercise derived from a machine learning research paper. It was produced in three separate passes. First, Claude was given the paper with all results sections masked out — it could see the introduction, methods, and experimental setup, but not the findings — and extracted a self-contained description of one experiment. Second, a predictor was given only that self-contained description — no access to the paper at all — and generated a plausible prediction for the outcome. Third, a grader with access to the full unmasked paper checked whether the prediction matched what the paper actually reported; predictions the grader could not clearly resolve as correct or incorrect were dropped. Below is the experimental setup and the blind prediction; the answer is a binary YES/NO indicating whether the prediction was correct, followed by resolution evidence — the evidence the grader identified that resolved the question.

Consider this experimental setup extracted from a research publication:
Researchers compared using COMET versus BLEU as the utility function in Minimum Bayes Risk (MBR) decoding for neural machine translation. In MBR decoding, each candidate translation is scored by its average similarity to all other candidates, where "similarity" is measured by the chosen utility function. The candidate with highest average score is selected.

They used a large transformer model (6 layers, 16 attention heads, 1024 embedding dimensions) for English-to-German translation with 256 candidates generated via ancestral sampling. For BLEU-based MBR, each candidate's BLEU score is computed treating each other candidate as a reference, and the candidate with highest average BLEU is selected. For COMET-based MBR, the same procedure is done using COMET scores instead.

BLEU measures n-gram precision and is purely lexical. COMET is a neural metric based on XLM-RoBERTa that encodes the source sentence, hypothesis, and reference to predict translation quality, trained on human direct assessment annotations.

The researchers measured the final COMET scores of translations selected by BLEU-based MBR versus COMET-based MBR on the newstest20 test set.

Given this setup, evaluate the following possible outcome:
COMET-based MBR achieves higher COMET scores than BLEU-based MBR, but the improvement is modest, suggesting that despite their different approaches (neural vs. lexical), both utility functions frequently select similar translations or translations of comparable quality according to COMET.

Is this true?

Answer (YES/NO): NO